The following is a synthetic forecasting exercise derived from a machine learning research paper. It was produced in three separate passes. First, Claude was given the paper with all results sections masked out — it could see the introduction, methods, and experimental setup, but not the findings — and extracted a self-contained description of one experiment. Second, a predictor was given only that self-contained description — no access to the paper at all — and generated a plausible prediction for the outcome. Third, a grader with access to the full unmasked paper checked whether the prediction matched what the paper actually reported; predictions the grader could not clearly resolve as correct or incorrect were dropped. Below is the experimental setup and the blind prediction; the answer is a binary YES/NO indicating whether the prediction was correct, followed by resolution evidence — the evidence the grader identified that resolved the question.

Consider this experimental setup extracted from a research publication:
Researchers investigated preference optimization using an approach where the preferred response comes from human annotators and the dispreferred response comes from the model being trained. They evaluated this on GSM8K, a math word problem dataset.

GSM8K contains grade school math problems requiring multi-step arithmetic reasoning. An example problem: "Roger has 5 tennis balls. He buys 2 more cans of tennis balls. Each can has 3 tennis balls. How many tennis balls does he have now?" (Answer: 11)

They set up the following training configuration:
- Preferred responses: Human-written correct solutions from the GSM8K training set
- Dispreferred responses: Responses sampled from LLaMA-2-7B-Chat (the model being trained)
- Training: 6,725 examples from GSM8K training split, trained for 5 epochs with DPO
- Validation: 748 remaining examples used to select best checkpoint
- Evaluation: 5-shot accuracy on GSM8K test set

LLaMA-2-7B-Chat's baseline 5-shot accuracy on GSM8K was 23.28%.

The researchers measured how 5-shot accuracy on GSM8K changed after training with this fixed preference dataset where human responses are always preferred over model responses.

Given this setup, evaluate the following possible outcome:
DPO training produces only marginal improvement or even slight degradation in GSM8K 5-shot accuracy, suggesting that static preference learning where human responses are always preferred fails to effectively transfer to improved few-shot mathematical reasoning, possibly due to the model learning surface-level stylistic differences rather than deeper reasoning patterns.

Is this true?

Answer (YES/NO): NO